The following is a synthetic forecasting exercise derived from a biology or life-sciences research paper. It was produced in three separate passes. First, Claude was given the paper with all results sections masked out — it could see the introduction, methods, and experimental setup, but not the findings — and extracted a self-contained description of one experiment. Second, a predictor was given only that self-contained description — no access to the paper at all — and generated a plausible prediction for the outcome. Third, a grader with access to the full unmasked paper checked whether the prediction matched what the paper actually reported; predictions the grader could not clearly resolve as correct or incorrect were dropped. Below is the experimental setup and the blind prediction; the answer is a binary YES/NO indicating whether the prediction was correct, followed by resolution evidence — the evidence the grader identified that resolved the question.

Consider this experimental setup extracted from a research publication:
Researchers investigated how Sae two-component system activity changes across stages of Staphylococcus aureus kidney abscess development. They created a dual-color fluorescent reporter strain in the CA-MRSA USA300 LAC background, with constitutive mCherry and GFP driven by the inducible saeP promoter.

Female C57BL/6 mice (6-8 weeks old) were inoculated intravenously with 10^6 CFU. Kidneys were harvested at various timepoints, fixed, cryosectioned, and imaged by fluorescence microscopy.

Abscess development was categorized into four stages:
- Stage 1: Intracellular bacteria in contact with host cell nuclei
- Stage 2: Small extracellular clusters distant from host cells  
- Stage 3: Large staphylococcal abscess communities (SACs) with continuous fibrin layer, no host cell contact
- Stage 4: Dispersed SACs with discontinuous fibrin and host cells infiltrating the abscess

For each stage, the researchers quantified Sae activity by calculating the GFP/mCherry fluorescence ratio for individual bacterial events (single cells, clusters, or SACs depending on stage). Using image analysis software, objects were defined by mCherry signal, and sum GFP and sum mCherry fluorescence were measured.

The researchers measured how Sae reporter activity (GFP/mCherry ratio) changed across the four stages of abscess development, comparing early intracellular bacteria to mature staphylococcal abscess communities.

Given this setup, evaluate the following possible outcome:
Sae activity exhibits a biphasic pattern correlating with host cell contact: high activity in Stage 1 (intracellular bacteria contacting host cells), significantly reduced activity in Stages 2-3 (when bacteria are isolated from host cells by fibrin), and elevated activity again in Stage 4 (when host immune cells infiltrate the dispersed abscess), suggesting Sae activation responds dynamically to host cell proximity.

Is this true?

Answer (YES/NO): NO